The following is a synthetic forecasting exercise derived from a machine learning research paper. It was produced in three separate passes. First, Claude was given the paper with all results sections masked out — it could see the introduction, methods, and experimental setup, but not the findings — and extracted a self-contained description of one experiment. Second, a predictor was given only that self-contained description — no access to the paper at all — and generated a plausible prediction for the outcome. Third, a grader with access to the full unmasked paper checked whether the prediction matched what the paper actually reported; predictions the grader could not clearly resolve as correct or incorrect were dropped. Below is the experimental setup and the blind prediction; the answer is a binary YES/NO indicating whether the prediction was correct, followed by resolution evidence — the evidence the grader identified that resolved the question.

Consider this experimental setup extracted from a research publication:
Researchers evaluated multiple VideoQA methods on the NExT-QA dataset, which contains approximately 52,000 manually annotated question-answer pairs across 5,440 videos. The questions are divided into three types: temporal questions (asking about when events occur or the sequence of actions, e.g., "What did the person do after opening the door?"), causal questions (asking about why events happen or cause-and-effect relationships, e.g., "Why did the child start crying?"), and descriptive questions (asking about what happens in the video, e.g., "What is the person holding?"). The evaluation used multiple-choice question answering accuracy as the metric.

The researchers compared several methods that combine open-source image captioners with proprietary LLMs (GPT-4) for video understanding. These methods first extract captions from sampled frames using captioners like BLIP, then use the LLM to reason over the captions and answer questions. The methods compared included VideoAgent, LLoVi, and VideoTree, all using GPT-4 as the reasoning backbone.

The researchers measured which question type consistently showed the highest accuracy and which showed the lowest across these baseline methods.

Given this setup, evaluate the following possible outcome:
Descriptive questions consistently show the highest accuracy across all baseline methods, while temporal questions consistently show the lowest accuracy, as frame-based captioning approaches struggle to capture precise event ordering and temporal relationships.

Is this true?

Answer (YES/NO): YES